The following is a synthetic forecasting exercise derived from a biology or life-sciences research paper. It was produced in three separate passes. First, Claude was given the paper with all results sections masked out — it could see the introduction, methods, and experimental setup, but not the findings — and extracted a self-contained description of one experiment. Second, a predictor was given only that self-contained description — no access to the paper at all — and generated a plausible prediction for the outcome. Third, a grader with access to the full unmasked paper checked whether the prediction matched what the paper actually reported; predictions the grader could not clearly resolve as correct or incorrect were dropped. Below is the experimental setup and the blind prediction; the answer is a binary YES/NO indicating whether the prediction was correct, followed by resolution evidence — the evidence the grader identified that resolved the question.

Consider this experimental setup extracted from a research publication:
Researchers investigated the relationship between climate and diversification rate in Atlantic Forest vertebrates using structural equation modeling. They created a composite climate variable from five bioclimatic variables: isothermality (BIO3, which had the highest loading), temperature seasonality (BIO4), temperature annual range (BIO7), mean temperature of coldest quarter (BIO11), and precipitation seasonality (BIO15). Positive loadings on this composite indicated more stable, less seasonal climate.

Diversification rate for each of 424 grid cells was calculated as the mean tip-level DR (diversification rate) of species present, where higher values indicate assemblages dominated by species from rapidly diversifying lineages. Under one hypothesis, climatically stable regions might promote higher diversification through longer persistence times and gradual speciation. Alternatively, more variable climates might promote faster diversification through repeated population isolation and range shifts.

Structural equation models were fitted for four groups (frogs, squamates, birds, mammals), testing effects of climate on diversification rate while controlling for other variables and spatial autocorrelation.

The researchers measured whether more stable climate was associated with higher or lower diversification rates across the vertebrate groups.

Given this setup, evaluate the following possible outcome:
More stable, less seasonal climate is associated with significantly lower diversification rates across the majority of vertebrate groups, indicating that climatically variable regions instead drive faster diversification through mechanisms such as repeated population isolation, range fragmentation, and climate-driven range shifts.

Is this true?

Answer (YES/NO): NO